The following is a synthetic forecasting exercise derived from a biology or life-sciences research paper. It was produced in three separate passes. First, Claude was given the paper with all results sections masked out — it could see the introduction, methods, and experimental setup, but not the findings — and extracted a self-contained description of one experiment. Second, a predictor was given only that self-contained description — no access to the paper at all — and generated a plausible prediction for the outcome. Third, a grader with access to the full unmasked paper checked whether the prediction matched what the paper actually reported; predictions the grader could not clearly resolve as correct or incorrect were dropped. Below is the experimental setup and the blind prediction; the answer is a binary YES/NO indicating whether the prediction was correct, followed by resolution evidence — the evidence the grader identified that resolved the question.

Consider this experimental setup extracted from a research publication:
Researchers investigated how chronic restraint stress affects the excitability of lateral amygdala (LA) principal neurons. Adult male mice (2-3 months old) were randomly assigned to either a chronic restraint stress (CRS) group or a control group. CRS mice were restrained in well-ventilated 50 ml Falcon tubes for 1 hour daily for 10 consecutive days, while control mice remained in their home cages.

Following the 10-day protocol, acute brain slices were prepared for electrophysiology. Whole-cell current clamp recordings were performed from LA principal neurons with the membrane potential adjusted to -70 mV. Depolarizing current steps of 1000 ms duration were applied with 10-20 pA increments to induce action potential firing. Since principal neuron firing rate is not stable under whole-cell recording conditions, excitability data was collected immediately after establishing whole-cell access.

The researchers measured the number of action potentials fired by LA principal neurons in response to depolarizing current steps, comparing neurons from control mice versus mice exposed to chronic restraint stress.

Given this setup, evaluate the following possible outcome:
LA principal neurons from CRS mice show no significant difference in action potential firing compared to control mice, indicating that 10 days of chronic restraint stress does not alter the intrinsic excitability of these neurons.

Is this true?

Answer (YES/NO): NO